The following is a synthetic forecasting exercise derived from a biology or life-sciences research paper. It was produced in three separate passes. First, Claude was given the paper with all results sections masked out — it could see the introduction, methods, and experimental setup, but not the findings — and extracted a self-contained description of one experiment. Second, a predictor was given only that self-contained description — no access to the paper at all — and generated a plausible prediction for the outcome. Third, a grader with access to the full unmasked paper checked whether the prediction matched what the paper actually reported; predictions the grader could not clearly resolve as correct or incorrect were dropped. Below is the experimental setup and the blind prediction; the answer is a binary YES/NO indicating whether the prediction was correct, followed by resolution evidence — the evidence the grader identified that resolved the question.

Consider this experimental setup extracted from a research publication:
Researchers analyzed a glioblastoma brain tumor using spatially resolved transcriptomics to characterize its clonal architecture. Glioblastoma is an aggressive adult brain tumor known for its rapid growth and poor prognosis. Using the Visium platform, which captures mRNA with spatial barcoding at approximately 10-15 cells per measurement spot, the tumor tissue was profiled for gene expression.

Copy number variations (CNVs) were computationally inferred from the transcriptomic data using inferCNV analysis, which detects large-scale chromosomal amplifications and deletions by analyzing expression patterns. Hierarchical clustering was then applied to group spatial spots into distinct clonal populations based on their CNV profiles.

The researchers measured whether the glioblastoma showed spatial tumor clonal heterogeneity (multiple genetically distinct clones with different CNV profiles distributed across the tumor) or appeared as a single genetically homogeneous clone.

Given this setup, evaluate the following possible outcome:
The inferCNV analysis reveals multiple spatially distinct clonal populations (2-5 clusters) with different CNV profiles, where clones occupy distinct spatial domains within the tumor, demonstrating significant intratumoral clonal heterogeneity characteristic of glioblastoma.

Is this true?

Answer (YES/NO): YES